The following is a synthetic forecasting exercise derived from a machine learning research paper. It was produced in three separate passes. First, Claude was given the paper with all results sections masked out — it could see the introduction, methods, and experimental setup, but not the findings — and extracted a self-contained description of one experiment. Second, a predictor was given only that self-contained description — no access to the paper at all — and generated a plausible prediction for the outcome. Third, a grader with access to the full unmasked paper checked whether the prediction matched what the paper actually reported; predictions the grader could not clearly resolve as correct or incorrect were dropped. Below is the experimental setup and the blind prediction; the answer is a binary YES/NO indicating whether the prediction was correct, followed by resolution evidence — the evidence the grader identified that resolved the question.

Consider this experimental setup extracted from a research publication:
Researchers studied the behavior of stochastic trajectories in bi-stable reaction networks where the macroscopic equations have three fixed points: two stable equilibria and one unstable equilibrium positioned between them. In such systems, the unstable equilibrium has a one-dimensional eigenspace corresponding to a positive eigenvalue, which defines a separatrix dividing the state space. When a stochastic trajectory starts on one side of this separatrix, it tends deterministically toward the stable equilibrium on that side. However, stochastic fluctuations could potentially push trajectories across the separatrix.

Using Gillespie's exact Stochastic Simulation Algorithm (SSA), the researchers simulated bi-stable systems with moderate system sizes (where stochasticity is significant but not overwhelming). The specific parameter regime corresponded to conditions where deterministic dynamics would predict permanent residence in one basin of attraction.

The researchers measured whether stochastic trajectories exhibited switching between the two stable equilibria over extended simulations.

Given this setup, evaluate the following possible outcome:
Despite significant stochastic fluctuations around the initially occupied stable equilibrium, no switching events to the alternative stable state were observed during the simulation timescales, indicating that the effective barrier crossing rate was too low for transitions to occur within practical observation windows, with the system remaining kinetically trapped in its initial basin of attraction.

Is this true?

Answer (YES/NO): NO